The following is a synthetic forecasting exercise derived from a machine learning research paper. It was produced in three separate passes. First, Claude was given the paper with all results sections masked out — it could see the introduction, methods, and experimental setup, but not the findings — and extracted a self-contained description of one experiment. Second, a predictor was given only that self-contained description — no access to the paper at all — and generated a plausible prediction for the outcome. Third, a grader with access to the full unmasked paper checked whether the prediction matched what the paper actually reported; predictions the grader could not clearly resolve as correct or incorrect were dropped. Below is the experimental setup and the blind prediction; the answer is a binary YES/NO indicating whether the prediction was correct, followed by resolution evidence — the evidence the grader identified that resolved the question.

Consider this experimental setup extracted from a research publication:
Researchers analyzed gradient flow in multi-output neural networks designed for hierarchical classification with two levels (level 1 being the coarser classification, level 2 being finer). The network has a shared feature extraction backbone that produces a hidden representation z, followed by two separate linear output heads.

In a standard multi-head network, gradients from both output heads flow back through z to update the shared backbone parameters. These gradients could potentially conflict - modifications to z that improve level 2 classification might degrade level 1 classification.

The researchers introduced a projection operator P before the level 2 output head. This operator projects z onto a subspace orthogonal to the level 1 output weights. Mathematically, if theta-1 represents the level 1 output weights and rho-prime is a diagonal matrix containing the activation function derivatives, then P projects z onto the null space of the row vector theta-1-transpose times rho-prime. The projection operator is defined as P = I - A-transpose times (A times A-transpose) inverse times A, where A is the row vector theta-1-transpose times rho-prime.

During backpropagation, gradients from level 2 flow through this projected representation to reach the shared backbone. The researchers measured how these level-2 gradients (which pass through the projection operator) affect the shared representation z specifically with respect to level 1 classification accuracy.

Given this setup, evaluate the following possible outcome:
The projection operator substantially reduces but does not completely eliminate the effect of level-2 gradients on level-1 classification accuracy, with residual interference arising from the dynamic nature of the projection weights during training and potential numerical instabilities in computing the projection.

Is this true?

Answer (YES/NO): NO